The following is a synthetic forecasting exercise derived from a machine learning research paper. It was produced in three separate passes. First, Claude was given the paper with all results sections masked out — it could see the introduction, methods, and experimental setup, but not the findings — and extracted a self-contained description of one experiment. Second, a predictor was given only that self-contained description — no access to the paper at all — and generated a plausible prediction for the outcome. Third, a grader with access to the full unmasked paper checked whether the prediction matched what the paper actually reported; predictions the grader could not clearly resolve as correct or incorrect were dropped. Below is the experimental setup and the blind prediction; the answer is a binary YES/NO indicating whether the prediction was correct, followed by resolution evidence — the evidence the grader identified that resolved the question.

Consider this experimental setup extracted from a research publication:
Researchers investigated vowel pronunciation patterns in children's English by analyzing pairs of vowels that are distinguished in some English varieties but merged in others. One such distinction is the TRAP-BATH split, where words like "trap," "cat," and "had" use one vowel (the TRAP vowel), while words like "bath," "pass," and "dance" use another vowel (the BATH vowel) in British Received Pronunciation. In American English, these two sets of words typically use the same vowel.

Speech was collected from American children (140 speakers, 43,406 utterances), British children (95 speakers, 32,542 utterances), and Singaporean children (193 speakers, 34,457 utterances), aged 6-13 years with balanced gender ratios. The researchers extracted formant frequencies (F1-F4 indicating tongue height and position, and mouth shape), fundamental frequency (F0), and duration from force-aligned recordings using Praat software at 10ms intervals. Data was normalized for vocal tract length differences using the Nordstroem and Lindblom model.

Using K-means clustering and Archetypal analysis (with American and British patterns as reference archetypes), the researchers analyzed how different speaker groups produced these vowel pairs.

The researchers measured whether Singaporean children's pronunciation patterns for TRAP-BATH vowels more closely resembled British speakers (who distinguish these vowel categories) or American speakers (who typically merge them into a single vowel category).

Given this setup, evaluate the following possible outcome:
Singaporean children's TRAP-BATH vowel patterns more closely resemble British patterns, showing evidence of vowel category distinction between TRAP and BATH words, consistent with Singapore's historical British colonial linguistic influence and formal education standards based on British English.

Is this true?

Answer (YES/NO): NO